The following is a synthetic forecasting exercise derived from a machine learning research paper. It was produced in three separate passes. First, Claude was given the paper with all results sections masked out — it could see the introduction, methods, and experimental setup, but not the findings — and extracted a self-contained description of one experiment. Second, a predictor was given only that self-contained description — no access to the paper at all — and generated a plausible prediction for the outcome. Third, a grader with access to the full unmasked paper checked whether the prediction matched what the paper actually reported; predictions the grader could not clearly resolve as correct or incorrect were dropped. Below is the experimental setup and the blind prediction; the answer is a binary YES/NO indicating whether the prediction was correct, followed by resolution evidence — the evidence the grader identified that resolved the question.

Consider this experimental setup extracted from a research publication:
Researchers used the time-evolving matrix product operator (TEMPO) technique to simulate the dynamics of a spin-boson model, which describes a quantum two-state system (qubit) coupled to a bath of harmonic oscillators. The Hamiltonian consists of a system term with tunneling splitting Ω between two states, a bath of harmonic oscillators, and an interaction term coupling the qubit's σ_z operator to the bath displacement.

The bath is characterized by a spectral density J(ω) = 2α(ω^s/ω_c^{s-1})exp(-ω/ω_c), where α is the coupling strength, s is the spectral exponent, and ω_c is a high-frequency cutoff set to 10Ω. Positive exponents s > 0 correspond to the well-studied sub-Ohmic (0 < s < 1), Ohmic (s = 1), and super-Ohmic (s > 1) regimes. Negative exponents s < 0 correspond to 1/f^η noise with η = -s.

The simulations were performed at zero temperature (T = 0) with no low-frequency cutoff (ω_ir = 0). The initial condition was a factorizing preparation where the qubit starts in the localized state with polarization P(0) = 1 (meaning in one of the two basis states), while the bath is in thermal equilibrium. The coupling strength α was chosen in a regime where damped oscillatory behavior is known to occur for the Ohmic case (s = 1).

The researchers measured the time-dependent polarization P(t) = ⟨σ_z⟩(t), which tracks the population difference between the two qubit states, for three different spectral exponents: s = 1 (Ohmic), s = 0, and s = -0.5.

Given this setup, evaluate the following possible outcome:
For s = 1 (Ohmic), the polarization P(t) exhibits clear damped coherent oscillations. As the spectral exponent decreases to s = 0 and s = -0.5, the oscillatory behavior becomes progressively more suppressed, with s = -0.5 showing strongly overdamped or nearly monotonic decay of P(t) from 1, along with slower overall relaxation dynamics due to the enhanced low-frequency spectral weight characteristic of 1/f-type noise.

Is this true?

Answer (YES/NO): NO